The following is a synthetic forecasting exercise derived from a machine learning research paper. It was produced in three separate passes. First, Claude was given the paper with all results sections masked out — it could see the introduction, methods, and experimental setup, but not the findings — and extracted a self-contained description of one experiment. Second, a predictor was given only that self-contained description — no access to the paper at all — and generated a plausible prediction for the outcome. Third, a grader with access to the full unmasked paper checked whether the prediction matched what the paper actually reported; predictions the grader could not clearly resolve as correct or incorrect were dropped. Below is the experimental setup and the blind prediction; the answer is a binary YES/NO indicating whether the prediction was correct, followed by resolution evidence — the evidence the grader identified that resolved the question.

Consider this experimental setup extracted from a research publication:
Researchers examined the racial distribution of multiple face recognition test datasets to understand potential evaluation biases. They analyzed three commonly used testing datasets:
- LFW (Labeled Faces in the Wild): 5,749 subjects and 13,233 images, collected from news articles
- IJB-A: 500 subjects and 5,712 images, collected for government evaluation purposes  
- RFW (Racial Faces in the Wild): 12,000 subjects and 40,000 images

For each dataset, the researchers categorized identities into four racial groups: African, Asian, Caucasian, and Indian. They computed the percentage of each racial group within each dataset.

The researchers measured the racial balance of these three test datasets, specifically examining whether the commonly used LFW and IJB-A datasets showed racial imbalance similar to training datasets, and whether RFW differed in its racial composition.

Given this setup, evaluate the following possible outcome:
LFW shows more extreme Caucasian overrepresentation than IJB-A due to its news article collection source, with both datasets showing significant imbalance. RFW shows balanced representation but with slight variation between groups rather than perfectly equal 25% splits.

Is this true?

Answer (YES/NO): NO